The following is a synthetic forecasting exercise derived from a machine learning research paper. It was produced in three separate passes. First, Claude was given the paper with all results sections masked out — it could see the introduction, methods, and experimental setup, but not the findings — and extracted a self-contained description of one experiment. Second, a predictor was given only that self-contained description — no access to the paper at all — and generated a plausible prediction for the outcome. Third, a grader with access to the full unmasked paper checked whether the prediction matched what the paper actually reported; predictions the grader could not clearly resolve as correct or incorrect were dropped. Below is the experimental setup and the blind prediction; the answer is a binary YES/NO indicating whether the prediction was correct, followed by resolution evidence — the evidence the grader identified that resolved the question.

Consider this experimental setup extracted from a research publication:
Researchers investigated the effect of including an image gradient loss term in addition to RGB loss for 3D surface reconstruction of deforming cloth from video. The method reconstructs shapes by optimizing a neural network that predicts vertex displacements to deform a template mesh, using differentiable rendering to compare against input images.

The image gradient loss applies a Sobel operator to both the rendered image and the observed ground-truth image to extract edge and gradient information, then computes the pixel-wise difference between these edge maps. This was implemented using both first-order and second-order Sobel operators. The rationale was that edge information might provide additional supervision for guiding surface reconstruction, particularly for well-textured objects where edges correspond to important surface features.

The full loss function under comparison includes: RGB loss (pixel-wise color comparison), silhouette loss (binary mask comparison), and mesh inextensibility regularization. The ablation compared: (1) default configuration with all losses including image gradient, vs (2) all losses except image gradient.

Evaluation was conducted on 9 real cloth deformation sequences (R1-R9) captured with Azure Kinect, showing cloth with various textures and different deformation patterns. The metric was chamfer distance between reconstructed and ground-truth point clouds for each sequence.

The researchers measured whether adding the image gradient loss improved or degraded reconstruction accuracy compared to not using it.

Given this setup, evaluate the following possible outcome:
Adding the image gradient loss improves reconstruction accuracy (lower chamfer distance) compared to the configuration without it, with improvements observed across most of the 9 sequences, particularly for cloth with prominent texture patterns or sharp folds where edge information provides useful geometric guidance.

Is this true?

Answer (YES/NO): NO